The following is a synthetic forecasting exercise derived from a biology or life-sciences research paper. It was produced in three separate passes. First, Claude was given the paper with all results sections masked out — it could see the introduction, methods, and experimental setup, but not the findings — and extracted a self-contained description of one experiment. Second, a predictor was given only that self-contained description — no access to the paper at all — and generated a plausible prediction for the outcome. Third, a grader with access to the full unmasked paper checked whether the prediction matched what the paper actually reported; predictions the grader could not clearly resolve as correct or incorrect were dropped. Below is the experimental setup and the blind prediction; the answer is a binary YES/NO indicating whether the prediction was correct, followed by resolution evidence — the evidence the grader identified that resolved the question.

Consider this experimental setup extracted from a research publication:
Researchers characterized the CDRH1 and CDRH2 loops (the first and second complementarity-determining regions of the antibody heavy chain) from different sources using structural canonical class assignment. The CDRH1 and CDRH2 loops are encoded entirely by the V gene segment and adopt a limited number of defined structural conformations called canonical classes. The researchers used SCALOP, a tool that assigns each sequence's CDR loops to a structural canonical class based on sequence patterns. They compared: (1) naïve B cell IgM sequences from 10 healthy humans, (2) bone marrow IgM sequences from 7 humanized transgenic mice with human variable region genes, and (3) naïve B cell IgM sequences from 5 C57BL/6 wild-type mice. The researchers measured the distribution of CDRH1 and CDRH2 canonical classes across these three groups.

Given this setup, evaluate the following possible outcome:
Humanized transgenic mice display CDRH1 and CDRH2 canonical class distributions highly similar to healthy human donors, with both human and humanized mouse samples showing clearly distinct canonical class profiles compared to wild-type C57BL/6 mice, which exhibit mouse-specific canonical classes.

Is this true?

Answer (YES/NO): NO